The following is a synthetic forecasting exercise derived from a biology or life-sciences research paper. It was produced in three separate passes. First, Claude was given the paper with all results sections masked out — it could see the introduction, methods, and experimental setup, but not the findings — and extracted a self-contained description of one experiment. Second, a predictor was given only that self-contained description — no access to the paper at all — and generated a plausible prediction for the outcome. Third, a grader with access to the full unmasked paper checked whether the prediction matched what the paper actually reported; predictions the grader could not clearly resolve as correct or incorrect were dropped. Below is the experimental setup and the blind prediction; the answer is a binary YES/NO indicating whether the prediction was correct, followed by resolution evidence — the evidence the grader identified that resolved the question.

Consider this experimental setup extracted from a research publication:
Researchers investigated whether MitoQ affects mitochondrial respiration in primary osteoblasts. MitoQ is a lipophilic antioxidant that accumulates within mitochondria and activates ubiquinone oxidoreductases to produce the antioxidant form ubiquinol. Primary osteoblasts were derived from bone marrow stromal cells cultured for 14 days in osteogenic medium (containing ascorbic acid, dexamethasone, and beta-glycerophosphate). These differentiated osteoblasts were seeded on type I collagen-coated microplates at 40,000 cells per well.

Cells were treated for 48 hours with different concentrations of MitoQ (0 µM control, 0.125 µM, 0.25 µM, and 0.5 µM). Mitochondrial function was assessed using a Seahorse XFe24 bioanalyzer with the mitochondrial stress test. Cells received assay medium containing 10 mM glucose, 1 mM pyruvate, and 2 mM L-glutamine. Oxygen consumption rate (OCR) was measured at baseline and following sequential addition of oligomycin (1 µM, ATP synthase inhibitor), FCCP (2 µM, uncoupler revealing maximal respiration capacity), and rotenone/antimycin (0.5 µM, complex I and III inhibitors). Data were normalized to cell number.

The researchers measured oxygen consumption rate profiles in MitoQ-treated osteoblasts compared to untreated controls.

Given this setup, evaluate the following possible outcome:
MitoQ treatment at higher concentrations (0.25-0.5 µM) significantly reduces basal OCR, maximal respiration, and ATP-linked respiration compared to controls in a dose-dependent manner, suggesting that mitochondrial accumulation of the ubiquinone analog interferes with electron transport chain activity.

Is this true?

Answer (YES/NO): NO